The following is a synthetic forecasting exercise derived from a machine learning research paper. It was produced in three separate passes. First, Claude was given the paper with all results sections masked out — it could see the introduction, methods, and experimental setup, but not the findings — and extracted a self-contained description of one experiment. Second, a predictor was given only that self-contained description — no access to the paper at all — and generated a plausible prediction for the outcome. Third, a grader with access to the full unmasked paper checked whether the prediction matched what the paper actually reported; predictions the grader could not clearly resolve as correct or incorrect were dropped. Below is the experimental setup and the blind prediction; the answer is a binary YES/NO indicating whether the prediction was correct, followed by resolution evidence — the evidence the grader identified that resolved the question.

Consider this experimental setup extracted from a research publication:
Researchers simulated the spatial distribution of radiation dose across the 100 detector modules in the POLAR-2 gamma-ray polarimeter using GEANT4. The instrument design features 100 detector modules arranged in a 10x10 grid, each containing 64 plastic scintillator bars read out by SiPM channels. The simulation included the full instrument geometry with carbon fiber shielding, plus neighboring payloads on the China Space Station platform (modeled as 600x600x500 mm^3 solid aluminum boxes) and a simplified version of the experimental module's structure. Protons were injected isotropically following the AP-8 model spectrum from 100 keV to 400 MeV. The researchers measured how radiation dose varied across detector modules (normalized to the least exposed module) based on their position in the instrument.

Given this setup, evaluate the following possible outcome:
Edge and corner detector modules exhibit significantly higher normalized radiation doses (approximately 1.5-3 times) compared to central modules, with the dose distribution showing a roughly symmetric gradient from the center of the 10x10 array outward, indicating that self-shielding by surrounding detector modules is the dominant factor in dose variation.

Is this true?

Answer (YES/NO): NO